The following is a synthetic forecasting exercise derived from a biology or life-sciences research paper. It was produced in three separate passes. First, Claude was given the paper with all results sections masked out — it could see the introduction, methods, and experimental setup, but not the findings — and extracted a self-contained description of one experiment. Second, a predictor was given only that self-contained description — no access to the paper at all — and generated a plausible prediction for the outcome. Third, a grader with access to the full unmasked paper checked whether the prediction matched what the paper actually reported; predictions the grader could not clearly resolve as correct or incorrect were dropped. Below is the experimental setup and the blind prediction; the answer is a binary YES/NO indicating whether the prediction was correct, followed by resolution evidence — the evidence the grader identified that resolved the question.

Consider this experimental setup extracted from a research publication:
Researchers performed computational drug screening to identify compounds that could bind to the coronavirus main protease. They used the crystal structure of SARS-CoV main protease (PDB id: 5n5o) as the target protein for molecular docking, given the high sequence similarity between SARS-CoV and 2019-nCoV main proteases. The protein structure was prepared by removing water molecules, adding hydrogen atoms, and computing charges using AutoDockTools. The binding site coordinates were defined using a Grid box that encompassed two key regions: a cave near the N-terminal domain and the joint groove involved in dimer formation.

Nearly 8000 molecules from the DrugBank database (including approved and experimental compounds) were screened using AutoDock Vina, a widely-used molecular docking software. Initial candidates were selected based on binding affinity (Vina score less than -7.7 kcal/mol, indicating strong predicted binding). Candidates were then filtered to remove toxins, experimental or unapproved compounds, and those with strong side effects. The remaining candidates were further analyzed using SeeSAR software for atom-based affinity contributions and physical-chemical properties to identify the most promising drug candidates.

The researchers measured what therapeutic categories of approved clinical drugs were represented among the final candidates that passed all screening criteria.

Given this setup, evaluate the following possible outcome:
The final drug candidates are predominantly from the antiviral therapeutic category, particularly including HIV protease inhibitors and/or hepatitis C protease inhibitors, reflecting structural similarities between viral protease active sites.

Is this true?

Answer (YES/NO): YES